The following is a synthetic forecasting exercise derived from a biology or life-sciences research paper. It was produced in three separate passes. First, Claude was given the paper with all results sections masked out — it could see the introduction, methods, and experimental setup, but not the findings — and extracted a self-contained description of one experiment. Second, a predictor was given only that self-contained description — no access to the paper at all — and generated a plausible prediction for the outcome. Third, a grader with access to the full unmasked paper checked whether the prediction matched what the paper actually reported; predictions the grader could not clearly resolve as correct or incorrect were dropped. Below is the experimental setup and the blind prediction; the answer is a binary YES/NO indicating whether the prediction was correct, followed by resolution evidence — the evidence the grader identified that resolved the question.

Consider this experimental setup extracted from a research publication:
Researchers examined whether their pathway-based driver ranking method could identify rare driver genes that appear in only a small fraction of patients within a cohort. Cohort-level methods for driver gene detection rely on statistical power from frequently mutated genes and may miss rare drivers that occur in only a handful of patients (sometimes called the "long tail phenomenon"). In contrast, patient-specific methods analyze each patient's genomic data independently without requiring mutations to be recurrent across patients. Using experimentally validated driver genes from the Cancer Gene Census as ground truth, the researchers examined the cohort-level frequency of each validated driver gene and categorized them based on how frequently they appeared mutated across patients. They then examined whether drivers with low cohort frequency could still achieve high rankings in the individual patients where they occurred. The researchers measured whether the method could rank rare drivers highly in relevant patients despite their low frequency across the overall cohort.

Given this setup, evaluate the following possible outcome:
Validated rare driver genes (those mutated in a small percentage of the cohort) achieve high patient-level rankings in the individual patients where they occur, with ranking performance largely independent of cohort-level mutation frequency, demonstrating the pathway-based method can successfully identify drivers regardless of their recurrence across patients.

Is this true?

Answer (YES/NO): YES